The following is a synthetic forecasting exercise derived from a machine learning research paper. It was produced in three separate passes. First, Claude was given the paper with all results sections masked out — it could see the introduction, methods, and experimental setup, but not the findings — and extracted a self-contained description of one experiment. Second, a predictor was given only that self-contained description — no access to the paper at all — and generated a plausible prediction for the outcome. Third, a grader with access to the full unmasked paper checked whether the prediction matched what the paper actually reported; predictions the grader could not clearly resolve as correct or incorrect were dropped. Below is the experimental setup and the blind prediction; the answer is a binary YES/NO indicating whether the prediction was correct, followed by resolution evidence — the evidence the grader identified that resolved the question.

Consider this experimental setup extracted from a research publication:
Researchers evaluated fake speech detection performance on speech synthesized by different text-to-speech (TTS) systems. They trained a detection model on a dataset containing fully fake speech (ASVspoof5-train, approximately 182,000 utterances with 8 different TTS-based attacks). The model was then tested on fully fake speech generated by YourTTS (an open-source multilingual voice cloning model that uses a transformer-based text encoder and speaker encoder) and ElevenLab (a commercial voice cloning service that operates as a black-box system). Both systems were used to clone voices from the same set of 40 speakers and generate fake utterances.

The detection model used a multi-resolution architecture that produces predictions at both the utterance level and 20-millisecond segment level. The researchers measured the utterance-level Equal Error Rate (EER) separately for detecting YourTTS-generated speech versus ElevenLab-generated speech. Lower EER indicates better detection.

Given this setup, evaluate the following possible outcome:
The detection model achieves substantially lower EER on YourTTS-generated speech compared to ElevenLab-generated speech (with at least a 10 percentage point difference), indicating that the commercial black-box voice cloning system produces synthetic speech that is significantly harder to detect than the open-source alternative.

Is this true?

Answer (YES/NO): YES